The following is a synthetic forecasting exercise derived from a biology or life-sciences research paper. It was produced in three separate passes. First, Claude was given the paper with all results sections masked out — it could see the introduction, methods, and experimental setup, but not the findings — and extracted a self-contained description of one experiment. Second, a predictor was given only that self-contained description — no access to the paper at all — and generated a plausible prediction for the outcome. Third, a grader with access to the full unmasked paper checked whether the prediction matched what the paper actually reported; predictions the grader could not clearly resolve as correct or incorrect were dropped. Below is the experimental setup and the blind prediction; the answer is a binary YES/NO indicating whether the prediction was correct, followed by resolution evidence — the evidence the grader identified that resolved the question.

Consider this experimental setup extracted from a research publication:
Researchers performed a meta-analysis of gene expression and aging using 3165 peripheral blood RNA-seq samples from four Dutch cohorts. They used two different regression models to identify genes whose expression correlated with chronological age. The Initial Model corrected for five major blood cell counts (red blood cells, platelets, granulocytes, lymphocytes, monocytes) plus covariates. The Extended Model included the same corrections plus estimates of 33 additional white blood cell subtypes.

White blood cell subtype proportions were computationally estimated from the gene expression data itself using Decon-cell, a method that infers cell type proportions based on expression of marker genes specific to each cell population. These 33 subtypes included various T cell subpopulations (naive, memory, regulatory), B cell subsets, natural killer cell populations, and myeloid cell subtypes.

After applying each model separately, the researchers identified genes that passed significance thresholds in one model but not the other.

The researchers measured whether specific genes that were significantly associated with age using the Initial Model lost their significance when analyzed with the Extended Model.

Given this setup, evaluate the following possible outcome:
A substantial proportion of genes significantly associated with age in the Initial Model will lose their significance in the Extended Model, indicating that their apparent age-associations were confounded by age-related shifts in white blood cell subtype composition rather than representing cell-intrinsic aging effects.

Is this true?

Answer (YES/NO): YES